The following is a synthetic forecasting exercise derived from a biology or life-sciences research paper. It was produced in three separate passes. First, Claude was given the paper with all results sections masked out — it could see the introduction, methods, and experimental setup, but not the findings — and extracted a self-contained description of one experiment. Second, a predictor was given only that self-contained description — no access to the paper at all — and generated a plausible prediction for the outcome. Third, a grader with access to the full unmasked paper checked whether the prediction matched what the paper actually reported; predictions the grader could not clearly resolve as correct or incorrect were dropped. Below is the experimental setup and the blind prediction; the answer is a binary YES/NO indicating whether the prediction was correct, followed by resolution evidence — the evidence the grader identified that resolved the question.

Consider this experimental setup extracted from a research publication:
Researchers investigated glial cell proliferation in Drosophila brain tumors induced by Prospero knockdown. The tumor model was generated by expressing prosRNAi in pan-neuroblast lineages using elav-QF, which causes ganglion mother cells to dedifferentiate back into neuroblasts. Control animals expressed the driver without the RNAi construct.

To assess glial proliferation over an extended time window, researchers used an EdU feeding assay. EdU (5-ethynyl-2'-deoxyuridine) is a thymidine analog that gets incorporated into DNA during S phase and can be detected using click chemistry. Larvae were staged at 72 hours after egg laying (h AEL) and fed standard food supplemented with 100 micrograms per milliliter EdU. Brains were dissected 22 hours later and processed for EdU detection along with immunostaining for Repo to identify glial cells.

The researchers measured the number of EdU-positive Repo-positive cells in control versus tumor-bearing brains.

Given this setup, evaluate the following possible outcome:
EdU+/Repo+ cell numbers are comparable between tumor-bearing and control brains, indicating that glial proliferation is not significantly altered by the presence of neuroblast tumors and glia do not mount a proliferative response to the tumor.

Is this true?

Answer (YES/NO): NO